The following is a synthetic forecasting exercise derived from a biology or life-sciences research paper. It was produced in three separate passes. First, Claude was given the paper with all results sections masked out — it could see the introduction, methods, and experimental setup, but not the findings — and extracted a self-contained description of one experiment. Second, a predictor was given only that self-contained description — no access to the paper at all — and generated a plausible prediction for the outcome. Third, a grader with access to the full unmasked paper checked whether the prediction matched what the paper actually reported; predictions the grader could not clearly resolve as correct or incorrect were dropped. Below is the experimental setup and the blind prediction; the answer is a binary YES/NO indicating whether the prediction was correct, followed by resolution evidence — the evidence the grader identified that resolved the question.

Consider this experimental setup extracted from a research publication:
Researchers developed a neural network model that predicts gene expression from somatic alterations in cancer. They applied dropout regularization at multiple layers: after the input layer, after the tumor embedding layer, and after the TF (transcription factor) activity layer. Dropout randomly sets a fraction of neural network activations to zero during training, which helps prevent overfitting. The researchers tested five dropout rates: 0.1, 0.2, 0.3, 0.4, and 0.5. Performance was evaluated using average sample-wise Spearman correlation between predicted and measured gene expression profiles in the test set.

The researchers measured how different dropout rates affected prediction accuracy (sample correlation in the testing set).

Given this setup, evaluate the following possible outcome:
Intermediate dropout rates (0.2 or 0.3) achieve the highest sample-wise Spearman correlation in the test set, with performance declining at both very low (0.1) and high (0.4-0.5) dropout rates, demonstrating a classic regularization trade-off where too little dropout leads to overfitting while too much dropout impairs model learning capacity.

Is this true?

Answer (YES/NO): NO